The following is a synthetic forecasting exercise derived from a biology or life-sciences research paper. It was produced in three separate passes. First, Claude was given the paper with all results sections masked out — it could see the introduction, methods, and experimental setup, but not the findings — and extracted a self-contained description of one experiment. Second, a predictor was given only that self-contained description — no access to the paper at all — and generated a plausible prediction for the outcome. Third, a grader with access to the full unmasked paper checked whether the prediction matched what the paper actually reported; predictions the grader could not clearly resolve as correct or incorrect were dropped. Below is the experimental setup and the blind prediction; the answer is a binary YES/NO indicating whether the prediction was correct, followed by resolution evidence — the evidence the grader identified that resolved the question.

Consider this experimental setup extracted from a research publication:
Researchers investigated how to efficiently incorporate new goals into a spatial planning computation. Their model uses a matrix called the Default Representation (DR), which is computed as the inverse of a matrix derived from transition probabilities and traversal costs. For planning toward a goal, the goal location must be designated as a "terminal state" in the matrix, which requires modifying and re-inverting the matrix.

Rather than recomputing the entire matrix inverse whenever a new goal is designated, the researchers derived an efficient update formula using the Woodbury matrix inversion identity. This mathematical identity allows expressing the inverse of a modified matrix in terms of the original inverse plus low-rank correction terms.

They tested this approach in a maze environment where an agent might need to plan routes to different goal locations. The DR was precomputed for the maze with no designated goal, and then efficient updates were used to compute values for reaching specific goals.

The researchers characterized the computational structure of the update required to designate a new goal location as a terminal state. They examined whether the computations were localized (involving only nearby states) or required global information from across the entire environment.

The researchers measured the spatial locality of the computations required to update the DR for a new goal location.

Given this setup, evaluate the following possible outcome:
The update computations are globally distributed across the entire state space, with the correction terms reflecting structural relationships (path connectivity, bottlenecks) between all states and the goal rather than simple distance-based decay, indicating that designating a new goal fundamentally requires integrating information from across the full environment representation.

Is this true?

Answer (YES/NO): NO